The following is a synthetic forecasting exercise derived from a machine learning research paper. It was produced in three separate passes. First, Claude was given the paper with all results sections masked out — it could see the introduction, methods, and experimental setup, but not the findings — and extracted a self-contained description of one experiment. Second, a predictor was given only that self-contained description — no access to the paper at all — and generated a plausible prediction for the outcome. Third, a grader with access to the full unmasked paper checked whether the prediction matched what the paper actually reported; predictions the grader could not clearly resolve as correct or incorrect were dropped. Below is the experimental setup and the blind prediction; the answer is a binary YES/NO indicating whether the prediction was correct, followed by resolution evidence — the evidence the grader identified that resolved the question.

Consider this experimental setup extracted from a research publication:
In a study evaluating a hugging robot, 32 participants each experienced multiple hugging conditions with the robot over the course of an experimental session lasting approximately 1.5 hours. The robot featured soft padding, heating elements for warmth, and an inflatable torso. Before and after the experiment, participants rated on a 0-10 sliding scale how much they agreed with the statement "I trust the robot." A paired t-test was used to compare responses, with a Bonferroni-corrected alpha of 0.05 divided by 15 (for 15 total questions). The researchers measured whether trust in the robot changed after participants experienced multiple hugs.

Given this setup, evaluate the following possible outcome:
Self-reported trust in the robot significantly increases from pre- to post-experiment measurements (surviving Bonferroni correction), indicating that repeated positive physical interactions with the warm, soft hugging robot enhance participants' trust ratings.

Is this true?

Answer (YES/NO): YES